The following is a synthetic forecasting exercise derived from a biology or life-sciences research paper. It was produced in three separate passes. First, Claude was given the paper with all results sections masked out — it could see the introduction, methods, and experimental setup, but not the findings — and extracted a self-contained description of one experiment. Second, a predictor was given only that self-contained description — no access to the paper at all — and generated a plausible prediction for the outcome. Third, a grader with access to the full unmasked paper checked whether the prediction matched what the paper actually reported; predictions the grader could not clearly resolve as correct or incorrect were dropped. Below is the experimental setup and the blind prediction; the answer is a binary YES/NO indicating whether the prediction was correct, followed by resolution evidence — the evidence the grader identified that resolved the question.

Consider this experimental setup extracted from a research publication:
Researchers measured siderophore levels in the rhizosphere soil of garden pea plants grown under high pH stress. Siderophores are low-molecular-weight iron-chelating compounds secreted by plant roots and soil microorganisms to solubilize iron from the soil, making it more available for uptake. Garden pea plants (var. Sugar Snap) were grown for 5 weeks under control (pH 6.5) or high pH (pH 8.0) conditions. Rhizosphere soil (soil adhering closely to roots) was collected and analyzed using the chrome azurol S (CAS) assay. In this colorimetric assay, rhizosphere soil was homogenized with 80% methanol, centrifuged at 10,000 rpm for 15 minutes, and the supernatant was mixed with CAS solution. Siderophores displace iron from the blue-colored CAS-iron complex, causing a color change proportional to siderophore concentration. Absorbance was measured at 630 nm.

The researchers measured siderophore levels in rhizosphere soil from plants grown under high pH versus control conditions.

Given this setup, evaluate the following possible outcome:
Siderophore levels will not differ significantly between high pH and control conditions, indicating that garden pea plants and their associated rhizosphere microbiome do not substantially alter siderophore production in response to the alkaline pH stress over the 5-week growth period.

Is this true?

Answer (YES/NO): NO